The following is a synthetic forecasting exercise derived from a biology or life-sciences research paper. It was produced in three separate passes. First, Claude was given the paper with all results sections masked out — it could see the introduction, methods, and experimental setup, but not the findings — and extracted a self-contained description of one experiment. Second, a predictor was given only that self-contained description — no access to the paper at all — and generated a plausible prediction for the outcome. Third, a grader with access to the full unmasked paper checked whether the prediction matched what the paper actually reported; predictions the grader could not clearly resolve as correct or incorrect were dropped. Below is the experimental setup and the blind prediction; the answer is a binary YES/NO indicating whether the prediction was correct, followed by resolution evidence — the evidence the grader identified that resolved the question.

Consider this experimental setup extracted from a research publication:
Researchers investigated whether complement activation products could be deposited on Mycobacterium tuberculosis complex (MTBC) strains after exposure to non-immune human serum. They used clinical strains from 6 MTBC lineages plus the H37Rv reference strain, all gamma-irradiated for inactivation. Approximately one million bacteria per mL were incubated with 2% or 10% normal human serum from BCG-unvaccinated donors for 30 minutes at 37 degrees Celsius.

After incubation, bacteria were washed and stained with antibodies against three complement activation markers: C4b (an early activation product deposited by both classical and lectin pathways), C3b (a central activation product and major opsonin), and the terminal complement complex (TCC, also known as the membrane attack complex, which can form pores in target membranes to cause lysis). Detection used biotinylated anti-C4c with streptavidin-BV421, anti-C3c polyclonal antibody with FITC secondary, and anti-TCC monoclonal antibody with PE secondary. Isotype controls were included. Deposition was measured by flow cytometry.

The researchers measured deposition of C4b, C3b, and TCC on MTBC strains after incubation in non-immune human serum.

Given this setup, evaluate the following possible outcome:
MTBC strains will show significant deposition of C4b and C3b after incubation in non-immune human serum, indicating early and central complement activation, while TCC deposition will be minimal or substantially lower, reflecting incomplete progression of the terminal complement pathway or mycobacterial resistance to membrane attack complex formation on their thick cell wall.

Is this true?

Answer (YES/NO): NO